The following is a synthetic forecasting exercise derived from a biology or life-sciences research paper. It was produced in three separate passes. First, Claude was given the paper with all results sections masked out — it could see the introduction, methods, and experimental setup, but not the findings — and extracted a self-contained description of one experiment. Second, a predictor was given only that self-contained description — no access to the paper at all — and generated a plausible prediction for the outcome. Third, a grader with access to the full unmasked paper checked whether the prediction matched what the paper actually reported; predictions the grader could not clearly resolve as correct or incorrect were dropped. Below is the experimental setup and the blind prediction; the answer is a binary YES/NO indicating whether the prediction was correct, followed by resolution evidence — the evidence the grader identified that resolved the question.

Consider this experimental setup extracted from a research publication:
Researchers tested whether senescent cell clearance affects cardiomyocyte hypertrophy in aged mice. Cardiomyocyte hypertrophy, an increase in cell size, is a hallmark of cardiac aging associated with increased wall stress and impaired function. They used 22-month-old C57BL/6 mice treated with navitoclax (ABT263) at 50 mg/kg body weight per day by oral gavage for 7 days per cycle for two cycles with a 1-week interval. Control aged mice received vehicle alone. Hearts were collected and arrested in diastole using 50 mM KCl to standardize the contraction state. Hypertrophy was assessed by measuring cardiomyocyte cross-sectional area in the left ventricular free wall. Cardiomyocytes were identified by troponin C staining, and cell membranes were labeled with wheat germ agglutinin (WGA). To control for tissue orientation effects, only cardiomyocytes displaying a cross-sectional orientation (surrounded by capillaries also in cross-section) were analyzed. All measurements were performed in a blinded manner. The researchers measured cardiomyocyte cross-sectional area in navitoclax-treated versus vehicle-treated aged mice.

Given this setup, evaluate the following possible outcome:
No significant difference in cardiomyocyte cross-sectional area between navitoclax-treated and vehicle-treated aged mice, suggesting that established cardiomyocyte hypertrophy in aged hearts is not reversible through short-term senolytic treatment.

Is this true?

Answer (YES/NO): NO